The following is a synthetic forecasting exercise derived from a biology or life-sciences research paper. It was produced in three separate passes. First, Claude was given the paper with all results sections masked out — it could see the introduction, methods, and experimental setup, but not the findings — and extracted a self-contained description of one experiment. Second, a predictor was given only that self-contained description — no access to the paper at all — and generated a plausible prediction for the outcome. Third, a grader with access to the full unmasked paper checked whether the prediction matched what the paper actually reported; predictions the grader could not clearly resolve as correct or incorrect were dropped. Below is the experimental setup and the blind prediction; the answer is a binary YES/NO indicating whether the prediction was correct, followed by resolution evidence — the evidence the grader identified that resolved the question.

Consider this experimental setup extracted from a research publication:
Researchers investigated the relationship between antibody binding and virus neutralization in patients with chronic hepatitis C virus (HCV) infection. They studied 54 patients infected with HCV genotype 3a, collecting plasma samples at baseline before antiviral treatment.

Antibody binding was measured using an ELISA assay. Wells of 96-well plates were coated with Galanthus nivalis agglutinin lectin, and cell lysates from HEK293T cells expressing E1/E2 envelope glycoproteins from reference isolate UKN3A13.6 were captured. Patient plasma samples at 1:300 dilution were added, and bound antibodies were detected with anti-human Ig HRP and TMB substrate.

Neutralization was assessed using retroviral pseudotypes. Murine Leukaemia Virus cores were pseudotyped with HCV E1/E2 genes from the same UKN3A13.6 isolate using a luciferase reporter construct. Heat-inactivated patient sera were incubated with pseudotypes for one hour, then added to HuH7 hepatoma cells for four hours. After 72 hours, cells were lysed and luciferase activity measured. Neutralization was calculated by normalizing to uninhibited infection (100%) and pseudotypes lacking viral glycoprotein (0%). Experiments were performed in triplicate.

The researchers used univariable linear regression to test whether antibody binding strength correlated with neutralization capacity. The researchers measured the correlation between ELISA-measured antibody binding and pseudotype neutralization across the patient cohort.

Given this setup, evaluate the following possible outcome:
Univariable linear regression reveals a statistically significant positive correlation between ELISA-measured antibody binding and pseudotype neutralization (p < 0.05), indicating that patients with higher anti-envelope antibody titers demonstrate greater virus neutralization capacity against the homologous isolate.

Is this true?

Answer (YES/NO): YES